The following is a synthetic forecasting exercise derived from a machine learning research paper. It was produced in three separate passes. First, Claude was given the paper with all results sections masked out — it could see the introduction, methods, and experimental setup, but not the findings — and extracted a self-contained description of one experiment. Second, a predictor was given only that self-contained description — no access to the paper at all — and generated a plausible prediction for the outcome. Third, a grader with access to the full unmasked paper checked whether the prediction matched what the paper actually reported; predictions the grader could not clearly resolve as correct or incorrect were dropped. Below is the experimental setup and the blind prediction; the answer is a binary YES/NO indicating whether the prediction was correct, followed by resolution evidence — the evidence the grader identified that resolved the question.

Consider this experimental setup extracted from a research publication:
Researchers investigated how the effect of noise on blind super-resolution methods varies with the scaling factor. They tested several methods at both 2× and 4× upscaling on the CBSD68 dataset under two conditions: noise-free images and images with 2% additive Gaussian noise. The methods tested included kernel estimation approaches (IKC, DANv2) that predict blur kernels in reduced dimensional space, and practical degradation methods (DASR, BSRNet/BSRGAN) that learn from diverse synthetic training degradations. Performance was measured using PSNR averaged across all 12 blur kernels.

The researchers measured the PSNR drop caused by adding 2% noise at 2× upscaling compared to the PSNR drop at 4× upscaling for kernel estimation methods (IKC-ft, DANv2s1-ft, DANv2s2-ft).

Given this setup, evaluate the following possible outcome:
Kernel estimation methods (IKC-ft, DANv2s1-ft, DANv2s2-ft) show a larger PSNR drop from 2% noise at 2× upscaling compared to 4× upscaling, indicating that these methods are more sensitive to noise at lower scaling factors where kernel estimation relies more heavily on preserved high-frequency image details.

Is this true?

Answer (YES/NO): YES